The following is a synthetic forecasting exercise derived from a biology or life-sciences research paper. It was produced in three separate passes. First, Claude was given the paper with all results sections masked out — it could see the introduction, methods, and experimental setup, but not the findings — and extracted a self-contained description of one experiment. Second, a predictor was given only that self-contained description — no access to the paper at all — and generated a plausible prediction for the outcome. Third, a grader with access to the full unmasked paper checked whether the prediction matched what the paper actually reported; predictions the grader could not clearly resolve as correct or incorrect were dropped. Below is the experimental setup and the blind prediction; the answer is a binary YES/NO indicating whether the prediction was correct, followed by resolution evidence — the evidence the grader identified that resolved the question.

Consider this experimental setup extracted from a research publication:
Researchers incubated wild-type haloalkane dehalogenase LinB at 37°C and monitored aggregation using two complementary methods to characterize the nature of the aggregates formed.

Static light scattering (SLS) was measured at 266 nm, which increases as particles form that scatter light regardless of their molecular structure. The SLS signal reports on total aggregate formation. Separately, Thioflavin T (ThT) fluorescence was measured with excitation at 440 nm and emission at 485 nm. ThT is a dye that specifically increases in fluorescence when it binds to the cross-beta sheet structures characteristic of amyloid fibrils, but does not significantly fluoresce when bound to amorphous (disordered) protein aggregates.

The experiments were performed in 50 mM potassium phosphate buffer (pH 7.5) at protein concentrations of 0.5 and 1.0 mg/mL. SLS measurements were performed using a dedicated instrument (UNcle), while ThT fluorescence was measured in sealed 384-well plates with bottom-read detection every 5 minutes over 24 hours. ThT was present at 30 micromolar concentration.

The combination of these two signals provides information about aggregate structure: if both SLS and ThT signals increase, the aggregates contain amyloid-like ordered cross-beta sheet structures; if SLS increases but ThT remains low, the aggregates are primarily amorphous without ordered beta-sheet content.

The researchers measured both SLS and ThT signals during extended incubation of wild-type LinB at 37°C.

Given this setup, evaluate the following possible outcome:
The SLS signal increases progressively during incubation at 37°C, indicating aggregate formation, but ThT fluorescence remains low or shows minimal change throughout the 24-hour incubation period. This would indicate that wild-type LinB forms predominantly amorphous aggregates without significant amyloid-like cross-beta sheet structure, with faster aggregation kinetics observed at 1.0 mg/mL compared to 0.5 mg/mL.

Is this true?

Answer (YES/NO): NO